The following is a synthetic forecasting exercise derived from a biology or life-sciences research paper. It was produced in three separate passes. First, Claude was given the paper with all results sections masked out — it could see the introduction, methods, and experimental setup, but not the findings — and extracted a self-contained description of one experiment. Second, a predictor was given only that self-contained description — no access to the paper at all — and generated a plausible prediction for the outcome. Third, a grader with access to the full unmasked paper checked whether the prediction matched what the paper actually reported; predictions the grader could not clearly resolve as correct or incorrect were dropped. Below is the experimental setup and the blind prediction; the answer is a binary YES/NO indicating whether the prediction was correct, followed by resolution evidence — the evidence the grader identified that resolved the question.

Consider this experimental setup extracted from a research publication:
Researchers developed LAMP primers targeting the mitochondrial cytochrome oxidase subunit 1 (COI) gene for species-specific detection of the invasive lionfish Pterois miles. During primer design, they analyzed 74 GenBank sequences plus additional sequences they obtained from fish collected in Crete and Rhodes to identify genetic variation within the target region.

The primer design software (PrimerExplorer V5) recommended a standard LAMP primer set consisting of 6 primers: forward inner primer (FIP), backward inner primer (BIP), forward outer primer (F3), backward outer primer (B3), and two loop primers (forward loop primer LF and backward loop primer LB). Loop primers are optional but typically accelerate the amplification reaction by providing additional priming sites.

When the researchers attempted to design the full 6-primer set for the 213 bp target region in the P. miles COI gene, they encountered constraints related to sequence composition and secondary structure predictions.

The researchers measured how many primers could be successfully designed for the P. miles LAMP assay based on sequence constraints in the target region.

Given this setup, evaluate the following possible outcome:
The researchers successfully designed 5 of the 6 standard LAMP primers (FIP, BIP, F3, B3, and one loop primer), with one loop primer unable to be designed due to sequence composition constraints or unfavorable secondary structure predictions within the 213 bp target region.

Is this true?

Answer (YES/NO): YES